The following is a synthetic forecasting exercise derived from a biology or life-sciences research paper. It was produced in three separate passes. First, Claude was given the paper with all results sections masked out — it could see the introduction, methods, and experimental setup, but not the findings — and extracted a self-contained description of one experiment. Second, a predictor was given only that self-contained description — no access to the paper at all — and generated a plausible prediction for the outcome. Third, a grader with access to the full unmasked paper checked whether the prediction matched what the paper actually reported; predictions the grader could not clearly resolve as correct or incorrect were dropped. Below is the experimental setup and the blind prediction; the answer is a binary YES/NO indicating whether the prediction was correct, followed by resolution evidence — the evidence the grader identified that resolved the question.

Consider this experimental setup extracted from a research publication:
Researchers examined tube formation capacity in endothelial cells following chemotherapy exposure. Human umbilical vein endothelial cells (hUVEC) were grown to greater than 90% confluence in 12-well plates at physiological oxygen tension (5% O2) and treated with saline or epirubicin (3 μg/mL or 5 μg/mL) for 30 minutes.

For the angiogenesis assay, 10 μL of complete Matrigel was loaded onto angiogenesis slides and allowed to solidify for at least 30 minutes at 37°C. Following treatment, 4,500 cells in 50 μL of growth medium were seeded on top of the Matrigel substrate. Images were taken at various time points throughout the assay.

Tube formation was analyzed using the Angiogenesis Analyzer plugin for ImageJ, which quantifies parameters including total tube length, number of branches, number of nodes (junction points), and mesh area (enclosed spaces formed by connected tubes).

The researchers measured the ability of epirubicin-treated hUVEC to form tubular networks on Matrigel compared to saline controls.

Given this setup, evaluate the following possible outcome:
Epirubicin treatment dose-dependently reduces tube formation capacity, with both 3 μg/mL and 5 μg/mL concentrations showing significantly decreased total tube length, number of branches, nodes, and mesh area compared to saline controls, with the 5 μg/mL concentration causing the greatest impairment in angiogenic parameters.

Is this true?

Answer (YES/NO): NO